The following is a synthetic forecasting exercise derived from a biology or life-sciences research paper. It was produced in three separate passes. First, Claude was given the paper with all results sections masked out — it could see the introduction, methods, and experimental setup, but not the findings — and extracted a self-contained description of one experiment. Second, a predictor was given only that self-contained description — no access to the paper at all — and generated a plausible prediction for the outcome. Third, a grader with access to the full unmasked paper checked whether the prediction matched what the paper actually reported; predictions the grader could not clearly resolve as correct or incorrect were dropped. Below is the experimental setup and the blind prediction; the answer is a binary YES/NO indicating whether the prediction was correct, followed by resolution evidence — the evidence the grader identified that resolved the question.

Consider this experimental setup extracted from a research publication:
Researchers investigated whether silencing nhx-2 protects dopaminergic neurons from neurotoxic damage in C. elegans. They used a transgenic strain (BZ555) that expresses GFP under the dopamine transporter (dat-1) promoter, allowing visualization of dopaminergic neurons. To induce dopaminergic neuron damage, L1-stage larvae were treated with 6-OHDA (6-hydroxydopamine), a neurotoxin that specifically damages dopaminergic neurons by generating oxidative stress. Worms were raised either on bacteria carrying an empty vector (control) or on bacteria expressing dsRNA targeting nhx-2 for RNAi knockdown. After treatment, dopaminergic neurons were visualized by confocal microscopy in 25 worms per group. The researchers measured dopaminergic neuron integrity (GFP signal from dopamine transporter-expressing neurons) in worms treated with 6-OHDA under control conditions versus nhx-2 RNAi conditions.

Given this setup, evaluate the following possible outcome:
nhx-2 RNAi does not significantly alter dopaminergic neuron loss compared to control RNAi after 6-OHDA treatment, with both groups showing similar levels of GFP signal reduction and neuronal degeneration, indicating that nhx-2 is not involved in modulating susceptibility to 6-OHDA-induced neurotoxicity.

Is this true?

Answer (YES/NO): NO